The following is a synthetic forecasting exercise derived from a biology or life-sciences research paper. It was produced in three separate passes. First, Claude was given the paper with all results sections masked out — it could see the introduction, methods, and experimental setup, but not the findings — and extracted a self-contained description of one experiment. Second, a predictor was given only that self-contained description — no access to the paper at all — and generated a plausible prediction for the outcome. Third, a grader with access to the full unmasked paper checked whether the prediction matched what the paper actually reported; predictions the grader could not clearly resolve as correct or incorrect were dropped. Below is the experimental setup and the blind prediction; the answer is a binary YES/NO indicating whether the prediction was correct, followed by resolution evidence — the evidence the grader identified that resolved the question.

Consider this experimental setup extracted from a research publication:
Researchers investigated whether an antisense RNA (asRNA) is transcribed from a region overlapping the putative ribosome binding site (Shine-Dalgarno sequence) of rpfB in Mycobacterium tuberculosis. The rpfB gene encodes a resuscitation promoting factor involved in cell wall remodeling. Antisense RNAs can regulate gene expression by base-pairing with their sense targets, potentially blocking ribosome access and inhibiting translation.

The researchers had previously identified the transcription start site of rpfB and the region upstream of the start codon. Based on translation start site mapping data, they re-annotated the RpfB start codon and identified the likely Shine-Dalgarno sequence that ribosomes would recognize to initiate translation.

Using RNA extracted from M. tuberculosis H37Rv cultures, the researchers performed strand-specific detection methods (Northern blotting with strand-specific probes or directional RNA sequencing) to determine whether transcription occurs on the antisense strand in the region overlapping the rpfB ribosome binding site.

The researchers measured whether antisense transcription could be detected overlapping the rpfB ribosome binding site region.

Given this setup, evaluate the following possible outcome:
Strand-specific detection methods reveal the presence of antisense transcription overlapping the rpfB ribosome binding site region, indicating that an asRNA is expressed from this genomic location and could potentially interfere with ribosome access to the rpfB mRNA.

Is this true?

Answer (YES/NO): YES